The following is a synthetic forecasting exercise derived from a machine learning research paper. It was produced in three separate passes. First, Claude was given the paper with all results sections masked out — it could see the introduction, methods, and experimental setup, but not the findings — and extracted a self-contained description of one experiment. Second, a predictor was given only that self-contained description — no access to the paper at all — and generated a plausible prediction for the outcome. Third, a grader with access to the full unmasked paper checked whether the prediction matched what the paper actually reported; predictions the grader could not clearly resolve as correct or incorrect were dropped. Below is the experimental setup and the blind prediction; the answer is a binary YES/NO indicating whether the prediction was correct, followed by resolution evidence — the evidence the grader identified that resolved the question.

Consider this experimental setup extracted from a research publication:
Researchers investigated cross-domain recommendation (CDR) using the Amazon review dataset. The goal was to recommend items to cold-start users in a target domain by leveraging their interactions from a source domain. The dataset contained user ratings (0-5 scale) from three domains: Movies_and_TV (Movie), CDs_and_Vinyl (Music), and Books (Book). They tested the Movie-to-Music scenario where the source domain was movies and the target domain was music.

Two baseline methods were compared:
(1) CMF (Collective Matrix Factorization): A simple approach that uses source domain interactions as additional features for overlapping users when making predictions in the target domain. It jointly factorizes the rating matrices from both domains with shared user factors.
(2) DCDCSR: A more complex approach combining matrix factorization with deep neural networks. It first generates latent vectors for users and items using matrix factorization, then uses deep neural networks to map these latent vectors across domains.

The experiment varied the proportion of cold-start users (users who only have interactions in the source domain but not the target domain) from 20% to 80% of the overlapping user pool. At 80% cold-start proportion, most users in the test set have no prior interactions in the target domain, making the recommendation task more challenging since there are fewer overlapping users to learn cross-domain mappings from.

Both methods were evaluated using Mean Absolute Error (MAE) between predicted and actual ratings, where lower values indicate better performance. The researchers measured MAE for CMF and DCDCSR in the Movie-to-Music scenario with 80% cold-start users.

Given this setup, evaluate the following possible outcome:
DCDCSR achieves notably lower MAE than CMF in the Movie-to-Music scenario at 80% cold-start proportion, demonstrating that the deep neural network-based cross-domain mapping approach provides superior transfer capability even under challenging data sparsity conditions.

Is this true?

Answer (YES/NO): NO